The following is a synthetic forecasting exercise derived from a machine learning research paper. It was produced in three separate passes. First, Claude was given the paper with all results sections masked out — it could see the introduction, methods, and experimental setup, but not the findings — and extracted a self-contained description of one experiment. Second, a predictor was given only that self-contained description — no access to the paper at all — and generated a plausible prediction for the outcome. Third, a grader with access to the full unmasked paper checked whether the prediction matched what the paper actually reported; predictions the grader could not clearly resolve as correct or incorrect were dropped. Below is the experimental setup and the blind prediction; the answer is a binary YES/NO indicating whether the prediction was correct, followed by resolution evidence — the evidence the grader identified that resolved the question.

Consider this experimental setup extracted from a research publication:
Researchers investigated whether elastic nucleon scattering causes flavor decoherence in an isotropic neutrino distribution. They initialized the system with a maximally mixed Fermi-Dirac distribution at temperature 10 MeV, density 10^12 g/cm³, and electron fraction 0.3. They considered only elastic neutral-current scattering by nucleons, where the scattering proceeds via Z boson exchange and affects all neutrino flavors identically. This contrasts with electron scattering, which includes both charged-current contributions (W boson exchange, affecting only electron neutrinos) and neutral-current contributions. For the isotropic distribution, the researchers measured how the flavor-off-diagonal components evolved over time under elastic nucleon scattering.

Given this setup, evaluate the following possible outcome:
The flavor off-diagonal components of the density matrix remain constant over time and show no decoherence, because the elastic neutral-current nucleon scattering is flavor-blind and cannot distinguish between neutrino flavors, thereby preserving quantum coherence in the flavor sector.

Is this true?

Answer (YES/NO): YES